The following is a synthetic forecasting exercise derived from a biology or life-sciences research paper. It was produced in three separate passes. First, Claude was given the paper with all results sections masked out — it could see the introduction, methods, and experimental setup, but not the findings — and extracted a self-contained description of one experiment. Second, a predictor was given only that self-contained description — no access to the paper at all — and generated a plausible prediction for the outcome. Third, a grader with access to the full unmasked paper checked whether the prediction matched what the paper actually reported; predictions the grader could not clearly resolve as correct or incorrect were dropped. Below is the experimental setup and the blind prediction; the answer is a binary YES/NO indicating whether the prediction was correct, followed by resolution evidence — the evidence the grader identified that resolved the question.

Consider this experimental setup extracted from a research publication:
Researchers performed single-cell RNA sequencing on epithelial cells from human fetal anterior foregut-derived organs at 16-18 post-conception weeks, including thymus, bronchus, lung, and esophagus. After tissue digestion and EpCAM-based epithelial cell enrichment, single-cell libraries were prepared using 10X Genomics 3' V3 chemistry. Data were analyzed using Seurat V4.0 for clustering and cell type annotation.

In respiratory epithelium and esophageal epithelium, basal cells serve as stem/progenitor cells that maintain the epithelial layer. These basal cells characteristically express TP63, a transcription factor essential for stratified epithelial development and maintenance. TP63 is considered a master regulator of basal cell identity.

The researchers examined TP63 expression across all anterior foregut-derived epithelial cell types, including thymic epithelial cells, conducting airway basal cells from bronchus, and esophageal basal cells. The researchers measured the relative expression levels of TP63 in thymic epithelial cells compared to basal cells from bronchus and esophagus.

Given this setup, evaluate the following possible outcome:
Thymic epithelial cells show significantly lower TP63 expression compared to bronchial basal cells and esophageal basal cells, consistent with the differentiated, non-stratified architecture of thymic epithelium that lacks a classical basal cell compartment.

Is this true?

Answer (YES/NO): NO